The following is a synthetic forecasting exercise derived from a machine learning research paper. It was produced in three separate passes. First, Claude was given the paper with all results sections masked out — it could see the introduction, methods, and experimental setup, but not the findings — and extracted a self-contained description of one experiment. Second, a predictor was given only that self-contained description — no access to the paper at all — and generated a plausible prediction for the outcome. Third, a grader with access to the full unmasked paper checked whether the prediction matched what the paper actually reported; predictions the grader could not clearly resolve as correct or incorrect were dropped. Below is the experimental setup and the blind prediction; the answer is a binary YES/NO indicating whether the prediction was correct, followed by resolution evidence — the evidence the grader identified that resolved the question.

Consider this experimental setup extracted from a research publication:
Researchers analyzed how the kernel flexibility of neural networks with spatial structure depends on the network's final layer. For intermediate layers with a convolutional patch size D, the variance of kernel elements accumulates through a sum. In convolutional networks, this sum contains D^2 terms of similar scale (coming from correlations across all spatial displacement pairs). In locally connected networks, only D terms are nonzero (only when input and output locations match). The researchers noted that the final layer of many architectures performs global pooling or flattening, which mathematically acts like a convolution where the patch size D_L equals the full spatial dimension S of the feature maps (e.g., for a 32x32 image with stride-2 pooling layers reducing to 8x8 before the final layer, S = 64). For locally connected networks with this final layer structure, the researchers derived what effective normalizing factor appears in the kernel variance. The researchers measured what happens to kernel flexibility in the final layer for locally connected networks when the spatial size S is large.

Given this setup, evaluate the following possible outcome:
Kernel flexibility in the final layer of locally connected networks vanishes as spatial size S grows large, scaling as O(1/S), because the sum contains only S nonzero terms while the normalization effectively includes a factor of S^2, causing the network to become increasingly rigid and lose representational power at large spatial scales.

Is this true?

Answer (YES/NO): YES